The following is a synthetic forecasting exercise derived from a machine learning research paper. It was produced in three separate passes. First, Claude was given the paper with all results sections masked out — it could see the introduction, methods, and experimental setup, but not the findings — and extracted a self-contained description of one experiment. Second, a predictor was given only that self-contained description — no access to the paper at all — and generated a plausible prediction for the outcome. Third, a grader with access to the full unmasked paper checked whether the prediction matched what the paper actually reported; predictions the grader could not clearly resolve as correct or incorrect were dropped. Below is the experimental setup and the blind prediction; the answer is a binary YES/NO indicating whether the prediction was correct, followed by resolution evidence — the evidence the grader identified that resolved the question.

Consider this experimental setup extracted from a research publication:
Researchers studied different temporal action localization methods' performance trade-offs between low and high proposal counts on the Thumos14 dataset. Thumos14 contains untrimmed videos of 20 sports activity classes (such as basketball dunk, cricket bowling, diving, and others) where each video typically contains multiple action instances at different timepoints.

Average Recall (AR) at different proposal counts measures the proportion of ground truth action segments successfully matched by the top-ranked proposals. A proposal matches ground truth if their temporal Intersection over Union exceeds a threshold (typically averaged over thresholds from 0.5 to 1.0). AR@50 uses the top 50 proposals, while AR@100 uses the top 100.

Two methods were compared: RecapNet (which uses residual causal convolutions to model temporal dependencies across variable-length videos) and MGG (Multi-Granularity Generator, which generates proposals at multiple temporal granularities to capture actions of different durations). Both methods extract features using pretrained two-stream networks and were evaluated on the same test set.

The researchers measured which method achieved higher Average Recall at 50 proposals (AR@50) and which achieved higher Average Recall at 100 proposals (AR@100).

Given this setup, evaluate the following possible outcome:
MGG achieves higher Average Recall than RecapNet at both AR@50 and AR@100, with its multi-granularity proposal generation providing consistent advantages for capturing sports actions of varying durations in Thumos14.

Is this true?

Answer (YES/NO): NO